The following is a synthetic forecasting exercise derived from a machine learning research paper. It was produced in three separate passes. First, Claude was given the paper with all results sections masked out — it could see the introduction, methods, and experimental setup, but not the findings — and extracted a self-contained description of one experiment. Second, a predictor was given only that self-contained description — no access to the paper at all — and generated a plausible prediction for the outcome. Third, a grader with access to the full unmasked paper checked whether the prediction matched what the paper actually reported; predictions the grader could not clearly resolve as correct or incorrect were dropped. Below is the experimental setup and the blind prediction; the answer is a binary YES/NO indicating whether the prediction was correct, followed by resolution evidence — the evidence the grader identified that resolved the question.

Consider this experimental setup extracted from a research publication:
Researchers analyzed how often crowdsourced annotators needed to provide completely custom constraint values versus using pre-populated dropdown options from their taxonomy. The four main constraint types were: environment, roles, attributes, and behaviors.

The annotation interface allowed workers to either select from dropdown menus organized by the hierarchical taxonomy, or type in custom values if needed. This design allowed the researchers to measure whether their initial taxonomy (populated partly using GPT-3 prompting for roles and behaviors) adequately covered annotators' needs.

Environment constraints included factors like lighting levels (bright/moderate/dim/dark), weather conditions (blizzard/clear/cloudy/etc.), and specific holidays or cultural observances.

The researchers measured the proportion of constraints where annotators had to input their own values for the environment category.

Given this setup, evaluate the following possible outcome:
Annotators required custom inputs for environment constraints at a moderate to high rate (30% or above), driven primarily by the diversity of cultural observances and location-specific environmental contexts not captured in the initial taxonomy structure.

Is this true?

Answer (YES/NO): NO